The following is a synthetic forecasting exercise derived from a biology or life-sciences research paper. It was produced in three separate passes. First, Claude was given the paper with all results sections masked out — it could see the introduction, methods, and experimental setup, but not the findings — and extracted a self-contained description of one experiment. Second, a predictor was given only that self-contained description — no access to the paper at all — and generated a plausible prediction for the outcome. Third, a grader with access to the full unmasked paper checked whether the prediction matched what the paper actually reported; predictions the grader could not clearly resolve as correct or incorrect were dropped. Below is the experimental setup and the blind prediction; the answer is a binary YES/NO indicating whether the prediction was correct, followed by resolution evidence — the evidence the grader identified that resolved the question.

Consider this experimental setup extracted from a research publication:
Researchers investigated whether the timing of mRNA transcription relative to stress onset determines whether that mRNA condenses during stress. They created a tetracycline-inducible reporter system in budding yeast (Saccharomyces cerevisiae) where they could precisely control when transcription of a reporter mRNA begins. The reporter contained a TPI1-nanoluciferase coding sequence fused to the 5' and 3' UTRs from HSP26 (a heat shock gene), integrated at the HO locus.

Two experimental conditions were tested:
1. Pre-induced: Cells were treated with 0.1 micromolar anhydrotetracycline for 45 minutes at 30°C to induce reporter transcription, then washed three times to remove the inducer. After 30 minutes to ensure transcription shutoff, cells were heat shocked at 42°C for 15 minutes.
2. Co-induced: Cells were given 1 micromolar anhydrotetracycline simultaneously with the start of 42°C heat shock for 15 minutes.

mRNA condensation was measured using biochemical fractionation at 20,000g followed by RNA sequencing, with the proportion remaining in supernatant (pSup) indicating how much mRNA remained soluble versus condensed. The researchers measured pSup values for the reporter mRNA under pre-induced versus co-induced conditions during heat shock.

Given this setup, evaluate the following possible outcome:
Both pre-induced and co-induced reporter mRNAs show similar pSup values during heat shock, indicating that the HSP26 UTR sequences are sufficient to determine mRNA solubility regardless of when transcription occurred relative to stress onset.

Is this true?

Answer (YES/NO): NO